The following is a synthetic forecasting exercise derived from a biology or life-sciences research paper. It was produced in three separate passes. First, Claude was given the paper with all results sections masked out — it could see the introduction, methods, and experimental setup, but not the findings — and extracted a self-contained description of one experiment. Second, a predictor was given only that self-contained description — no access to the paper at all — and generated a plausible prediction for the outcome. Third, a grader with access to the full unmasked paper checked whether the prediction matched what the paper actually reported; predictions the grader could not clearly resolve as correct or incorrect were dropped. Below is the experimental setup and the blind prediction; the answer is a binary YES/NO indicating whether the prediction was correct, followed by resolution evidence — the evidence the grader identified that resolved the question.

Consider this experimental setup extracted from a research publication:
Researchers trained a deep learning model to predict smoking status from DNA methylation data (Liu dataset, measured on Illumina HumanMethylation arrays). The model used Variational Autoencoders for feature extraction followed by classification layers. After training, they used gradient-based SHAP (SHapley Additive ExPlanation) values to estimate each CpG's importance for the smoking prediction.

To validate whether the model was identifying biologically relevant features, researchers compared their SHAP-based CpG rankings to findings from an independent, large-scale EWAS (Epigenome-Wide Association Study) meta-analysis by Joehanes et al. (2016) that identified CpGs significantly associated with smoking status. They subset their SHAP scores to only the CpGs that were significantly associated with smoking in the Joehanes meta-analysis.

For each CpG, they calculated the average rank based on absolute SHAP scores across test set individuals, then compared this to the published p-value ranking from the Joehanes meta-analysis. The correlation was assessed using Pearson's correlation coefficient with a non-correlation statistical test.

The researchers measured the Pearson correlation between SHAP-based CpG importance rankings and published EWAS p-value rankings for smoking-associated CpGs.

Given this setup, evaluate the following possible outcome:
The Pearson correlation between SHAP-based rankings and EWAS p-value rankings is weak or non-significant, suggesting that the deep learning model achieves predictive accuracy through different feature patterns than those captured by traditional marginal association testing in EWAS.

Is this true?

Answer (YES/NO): NO